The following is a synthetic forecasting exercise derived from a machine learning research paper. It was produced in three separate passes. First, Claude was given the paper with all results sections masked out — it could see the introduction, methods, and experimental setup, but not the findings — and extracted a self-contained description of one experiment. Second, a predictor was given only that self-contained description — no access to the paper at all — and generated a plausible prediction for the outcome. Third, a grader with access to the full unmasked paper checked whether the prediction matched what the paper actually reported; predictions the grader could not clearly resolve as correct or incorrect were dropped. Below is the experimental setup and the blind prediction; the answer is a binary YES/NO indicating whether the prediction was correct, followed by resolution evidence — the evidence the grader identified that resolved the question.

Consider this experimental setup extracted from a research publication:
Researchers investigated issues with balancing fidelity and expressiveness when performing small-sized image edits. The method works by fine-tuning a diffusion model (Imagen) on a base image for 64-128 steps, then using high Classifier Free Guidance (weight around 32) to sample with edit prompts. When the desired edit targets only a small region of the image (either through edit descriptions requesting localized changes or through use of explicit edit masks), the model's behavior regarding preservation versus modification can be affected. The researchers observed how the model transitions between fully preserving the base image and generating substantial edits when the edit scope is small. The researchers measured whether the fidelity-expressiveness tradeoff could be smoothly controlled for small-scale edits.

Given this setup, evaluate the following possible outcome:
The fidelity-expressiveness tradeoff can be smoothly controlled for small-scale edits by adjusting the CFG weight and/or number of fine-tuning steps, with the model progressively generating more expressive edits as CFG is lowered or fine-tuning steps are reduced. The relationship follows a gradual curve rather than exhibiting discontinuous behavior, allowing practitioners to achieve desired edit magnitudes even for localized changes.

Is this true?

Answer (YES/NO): NO